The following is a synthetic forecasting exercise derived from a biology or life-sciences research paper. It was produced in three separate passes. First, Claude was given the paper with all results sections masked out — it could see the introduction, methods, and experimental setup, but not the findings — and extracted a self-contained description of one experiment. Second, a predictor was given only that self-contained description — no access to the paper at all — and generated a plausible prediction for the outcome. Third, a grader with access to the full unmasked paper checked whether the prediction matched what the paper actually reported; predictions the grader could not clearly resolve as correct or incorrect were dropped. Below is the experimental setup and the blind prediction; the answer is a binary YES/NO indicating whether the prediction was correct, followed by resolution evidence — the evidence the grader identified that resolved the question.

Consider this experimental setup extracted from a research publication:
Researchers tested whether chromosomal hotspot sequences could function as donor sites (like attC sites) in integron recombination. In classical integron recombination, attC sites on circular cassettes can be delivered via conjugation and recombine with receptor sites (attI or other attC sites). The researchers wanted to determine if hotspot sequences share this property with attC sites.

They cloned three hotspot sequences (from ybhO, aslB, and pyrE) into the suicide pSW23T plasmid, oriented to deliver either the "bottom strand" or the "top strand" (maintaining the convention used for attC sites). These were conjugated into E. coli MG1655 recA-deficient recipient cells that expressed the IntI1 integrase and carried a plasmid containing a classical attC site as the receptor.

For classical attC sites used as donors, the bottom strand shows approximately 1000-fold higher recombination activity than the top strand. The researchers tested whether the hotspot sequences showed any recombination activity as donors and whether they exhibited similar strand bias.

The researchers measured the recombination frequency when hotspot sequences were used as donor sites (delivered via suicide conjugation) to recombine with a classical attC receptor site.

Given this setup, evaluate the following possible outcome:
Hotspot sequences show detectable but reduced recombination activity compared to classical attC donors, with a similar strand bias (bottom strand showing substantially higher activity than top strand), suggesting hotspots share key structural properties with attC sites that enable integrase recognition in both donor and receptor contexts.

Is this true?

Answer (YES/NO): NO